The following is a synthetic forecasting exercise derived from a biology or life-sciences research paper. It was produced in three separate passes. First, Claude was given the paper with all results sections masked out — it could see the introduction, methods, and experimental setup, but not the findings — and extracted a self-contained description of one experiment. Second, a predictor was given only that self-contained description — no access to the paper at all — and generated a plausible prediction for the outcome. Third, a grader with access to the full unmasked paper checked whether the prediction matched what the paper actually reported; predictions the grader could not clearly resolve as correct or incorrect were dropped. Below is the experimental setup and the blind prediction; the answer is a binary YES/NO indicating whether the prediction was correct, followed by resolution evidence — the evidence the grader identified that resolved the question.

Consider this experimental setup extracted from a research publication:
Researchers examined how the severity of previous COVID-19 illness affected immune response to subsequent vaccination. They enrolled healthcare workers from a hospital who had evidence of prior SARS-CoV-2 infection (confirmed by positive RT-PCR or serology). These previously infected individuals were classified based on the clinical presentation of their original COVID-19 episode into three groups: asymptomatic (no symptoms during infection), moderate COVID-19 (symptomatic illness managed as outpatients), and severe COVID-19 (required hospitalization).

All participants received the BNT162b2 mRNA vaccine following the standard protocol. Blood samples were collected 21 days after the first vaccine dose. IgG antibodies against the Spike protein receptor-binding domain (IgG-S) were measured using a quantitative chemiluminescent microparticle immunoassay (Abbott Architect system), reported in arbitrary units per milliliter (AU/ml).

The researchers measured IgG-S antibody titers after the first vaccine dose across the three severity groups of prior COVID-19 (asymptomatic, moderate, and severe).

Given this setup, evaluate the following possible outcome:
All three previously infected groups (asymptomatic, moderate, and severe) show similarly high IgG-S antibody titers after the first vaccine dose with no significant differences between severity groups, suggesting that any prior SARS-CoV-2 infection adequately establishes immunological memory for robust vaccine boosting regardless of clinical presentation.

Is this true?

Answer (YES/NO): NO